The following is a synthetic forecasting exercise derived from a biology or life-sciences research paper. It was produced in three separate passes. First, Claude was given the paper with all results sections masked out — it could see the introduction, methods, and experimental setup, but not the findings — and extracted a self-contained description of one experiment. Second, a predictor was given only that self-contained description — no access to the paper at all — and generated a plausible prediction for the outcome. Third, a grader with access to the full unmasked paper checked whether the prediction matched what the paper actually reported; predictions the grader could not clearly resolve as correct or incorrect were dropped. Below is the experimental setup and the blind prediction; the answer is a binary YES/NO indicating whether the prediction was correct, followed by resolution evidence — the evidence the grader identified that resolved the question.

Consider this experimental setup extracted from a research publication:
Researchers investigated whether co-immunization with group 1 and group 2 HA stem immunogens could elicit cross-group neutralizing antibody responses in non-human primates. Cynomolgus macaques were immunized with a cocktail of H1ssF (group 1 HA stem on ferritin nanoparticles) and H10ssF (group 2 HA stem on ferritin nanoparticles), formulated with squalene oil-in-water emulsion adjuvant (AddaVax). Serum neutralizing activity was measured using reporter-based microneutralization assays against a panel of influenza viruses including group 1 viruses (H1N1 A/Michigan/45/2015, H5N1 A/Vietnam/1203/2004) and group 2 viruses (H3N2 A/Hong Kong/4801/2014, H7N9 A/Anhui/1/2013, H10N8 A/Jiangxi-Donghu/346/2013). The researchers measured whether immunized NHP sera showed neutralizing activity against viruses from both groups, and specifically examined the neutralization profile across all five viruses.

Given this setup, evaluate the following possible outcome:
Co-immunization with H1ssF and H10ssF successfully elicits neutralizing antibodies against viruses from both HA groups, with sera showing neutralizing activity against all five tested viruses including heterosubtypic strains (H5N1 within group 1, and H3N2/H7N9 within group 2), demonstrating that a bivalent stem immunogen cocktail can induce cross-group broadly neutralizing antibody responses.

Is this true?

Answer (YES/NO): NO